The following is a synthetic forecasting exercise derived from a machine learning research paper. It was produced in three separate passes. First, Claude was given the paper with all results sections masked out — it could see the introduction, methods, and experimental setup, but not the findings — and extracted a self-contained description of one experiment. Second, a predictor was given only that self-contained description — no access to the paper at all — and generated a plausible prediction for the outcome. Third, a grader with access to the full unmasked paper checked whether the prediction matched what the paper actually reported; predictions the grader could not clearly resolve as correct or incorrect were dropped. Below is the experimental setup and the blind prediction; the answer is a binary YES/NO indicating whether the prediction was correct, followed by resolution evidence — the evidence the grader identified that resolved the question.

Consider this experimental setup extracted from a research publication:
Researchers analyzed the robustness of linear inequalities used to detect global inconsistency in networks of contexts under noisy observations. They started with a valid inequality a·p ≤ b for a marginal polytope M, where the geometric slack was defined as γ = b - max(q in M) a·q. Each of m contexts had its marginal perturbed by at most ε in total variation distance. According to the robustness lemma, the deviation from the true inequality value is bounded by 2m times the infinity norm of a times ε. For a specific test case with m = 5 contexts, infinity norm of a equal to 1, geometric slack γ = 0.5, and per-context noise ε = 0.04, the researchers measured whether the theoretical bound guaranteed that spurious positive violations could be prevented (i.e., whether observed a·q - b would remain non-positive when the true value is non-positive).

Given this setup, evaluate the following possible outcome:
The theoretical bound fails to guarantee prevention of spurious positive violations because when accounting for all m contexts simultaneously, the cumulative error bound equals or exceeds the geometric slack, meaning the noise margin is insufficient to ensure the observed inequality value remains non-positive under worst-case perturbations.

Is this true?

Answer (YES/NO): NO